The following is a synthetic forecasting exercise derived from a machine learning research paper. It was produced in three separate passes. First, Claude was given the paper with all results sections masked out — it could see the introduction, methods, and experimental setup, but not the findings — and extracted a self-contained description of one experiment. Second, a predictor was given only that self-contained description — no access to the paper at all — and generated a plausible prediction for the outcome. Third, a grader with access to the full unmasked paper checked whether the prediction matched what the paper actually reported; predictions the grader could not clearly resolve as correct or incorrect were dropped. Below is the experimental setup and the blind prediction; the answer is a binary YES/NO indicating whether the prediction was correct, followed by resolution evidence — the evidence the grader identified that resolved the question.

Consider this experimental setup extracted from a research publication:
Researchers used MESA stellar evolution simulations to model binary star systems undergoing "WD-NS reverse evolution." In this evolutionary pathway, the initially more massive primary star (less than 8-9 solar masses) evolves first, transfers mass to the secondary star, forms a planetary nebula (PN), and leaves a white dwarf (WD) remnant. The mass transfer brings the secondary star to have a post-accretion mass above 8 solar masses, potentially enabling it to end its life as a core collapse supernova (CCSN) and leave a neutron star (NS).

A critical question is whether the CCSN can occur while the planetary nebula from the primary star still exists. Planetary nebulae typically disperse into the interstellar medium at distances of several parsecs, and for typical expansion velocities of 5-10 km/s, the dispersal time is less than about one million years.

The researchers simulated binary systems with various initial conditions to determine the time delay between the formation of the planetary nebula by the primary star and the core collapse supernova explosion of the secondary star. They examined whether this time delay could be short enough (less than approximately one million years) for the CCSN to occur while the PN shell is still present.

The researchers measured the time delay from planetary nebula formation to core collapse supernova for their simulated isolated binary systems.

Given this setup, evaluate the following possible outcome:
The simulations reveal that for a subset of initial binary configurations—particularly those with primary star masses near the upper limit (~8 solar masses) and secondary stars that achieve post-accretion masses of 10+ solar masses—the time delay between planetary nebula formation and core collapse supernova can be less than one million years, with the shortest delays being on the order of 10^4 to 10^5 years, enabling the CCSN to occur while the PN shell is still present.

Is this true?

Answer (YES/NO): NO